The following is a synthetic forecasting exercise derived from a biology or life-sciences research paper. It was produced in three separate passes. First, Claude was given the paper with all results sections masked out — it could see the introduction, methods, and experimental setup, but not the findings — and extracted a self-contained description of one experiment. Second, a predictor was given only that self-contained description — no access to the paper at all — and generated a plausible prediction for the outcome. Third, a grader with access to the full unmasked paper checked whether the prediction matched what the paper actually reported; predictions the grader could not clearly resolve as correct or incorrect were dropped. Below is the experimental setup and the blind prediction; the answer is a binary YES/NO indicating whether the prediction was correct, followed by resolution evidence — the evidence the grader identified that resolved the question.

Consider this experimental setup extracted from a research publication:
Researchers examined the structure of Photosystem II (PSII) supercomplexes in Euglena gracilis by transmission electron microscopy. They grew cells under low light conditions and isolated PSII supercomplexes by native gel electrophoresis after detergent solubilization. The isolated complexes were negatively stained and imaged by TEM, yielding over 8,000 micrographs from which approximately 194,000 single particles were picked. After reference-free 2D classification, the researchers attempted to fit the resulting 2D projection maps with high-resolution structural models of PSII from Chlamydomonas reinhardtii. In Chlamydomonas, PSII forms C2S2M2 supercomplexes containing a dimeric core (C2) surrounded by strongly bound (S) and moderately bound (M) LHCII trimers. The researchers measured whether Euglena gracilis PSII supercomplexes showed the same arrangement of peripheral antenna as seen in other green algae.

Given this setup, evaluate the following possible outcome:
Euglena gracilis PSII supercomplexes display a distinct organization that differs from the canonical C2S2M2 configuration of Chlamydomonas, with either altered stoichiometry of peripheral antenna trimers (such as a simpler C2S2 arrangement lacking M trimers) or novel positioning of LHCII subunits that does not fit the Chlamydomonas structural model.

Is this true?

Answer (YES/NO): NO